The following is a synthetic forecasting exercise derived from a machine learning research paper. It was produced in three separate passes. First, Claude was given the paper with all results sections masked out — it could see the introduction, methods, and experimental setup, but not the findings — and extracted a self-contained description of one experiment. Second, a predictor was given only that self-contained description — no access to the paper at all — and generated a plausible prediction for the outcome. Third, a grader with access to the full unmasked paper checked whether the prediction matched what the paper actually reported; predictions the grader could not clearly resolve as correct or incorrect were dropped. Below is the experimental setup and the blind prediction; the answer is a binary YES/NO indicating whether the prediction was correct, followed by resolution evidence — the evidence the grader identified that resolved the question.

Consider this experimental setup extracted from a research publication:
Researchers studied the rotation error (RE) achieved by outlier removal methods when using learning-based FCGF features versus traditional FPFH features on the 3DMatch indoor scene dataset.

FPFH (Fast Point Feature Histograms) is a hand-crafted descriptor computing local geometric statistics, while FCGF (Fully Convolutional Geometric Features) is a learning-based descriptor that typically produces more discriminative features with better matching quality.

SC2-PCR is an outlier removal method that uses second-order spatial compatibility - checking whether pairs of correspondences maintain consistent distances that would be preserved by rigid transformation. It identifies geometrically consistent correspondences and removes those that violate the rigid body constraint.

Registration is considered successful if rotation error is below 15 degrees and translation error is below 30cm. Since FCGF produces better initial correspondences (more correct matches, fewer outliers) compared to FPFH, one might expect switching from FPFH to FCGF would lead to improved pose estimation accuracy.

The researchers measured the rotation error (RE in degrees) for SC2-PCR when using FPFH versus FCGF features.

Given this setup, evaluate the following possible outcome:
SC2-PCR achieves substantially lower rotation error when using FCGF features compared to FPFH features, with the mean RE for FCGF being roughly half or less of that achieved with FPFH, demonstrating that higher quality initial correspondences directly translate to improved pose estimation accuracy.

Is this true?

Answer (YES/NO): NO